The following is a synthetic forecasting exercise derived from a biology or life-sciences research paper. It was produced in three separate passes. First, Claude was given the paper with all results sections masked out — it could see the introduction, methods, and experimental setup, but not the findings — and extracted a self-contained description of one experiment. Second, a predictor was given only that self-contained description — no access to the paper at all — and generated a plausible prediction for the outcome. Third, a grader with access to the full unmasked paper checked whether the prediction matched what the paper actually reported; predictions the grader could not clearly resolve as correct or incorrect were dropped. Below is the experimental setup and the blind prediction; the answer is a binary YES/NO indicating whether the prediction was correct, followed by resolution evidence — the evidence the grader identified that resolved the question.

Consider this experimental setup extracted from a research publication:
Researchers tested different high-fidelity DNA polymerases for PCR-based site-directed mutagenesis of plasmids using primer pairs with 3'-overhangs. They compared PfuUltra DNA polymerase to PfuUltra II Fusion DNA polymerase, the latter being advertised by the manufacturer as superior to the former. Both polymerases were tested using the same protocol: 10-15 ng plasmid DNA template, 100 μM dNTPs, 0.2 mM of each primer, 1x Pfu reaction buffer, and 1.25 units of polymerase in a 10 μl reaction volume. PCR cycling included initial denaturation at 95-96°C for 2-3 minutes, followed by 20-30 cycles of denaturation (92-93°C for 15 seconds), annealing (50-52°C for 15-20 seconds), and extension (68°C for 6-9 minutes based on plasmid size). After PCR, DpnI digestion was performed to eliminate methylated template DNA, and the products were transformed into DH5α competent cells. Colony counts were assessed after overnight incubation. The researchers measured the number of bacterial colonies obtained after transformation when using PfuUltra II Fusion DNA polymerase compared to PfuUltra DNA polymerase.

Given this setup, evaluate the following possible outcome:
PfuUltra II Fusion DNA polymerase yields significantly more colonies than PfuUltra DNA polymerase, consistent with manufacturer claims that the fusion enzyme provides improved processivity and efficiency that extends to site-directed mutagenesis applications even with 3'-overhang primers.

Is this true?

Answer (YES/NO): NO